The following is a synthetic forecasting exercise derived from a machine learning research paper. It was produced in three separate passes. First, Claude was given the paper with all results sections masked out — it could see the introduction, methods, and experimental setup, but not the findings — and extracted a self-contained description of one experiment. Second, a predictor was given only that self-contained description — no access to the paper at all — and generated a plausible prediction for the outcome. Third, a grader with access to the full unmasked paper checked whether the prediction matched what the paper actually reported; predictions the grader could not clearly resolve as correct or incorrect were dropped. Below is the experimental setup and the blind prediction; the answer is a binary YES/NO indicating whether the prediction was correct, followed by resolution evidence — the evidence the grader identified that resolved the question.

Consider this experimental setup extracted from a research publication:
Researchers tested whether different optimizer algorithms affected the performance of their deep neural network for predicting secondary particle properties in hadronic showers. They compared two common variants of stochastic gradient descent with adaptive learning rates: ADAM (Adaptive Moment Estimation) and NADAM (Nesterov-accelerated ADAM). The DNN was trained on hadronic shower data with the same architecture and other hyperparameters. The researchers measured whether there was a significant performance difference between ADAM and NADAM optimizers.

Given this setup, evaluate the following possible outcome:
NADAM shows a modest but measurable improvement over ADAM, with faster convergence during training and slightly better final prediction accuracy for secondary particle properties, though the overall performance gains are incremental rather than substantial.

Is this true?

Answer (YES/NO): NO